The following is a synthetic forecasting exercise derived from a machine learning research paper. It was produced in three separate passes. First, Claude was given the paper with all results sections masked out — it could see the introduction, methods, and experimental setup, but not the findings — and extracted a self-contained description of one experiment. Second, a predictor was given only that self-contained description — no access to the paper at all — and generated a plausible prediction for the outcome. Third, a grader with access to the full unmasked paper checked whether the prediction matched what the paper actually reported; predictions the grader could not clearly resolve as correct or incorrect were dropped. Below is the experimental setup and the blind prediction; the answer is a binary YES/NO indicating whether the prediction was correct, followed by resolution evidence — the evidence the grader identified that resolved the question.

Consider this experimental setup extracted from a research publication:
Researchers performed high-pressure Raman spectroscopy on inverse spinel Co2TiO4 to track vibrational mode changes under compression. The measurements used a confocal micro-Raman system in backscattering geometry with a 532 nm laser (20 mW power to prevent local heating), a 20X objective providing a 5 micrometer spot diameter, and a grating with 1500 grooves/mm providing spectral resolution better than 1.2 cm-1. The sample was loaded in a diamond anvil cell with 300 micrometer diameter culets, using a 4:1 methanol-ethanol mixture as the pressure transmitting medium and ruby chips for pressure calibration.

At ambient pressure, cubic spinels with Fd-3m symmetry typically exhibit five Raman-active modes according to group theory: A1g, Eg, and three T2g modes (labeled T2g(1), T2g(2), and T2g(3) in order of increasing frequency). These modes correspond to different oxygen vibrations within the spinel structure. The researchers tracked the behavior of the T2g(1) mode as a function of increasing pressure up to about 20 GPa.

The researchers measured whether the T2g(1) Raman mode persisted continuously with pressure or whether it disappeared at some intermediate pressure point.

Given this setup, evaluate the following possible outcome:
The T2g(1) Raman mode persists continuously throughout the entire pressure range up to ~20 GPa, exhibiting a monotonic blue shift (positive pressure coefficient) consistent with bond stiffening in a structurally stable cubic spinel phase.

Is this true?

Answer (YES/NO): NO